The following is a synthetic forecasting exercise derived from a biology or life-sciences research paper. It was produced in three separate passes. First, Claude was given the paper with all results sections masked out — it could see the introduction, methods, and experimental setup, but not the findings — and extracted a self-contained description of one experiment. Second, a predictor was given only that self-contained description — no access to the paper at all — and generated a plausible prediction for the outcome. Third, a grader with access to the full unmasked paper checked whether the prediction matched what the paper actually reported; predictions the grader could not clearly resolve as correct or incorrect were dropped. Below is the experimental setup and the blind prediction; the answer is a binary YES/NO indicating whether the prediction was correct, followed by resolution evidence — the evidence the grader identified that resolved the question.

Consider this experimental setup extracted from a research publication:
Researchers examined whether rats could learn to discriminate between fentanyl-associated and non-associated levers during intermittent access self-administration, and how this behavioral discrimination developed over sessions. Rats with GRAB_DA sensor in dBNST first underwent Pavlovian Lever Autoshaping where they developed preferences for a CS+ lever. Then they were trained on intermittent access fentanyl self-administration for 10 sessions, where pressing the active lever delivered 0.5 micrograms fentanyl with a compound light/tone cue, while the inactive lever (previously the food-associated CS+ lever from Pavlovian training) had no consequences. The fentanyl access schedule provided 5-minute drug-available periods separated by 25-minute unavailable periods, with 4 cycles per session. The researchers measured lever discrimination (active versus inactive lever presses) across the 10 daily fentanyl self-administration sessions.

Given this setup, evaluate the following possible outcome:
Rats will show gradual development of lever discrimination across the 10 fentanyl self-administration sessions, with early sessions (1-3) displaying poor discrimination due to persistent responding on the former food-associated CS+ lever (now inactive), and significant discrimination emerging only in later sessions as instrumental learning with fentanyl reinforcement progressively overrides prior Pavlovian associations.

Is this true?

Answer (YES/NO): NO